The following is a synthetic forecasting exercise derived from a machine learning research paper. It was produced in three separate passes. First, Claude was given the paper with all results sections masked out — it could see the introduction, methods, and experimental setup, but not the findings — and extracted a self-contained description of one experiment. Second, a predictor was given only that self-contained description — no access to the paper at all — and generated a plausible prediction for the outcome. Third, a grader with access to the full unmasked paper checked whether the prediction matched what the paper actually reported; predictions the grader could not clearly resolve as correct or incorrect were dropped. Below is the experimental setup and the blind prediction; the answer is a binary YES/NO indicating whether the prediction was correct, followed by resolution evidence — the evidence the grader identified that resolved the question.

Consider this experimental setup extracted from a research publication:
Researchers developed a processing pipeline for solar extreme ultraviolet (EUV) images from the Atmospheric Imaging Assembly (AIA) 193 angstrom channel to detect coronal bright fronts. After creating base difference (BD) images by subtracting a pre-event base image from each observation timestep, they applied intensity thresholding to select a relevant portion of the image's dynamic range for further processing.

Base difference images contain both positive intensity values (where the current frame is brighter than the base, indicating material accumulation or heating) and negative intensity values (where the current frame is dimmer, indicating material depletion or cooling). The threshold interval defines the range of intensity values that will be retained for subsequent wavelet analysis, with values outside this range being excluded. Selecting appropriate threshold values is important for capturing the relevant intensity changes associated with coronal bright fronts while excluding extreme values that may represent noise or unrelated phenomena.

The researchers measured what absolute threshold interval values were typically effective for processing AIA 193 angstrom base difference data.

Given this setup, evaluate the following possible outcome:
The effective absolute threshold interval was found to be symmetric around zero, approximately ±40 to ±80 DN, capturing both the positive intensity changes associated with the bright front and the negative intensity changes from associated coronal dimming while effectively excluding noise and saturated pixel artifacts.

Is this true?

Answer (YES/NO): NO